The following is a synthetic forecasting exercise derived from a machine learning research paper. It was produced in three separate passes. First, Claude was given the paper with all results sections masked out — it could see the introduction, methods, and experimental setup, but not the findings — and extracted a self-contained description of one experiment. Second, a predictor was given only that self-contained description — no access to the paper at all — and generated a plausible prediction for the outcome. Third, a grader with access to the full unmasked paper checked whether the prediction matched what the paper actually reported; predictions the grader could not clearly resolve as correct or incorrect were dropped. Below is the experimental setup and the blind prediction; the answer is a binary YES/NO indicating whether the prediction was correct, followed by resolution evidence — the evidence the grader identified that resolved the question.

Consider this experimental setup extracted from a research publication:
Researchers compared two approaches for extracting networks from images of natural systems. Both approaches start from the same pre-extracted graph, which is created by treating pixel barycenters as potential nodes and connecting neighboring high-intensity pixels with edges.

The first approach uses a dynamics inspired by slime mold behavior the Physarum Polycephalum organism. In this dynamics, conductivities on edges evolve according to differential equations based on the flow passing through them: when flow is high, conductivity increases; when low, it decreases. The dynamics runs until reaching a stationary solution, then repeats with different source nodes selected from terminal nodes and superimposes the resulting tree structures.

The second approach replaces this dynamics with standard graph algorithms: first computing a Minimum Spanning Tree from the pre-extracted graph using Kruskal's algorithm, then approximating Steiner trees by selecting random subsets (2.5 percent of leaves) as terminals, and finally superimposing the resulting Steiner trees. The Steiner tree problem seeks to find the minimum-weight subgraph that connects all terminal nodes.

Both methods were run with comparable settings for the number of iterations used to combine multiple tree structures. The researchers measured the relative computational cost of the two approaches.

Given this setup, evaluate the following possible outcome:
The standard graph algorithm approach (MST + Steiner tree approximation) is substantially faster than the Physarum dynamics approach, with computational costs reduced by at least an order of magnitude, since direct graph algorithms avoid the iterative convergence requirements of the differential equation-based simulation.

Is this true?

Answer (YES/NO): NO